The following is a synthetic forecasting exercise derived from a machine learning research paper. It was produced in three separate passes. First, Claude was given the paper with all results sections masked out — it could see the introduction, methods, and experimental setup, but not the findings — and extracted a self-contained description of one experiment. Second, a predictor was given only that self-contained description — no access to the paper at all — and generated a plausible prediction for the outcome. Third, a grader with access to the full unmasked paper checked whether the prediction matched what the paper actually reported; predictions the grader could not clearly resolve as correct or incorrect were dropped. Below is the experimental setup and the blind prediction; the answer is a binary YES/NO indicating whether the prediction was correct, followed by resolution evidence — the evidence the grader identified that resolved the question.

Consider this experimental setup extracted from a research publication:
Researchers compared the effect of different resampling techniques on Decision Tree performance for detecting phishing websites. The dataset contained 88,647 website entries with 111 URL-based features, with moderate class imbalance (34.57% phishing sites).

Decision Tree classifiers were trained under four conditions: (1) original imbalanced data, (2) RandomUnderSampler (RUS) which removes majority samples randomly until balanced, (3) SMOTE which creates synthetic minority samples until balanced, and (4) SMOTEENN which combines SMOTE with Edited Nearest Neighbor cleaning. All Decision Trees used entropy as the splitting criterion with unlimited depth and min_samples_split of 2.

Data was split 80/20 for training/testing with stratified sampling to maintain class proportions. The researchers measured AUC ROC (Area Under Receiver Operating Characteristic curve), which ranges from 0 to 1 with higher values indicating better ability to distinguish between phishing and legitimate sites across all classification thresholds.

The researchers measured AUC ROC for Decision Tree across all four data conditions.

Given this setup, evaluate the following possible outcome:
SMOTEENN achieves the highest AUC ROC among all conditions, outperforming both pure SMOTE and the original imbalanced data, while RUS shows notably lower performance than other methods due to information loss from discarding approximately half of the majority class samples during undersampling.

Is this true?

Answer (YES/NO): NO